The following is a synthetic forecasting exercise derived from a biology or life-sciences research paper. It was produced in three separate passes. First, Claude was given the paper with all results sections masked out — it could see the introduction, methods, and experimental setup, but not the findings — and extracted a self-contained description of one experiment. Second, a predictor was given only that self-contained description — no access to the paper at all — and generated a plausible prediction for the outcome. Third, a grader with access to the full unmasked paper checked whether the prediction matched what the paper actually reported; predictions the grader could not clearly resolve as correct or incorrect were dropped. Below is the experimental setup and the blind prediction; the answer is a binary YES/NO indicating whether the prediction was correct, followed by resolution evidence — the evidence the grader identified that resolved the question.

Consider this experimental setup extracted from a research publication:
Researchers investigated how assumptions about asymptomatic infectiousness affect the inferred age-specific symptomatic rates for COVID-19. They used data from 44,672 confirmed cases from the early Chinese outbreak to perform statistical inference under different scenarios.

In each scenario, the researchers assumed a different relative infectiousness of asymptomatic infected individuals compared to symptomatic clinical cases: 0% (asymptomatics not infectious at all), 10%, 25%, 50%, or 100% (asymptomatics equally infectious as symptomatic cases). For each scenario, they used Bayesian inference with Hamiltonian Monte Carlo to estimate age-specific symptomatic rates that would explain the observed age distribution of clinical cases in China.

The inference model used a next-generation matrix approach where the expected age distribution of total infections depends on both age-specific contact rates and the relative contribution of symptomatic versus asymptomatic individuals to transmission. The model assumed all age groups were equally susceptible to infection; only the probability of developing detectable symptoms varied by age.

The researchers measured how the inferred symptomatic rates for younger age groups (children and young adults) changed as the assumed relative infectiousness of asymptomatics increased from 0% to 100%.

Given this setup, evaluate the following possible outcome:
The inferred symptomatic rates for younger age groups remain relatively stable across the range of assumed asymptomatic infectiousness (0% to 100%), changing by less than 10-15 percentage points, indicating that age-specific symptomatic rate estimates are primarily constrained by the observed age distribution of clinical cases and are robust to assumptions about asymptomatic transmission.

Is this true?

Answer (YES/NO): NO